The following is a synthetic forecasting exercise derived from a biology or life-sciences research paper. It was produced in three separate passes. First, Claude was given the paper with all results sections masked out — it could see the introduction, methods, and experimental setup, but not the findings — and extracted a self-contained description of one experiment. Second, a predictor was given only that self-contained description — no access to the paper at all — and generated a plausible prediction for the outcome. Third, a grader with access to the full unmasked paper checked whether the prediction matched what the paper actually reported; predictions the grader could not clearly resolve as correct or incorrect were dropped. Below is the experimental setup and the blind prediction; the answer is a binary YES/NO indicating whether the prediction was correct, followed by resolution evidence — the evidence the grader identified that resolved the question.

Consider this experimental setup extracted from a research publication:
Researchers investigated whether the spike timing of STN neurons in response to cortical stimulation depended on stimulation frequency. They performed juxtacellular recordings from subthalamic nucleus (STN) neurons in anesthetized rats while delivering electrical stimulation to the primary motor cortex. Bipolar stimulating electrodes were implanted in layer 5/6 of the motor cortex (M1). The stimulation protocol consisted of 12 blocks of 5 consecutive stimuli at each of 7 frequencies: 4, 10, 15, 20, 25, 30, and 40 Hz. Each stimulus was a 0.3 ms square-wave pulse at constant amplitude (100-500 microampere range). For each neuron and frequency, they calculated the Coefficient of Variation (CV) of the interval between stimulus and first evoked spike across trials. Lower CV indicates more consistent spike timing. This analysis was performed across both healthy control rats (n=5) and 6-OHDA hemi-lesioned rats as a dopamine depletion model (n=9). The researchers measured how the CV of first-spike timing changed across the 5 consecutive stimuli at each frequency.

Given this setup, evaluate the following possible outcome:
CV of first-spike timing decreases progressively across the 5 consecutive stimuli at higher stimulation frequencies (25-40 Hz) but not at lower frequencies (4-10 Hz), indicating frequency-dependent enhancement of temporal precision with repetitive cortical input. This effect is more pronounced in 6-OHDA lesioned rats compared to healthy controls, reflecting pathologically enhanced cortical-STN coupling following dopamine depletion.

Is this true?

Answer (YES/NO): NO